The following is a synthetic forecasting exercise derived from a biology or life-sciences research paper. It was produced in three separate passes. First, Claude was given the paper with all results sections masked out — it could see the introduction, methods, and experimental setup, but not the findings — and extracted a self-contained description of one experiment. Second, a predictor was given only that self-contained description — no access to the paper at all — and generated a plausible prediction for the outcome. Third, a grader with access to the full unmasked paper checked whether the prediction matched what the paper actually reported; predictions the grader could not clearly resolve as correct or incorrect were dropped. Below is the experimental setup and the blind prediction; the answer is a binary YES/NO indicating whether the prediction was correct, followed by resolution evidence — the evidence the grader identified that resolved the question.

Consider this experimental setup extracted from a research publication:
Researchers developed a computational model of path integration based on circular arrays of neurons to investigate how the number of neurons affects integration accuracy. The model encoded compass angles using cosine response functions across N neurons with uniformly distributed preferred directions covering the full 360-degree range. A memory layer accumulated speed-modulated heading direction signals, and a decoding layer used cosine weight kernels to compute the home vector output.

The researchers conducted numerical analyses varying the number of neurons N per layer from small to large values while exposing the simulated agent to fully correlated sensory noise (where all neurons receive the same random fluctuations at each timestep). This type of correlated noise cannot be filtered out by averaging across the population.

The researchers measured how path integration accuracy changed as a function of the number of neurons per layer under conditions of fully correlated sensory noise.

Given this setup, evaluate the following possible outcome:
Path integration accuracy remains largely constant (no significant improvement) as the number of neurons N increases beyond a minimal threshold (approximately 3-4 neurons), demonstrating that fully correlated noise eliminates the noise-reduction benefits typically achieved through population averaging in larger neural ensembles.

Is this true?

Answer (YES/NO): NO